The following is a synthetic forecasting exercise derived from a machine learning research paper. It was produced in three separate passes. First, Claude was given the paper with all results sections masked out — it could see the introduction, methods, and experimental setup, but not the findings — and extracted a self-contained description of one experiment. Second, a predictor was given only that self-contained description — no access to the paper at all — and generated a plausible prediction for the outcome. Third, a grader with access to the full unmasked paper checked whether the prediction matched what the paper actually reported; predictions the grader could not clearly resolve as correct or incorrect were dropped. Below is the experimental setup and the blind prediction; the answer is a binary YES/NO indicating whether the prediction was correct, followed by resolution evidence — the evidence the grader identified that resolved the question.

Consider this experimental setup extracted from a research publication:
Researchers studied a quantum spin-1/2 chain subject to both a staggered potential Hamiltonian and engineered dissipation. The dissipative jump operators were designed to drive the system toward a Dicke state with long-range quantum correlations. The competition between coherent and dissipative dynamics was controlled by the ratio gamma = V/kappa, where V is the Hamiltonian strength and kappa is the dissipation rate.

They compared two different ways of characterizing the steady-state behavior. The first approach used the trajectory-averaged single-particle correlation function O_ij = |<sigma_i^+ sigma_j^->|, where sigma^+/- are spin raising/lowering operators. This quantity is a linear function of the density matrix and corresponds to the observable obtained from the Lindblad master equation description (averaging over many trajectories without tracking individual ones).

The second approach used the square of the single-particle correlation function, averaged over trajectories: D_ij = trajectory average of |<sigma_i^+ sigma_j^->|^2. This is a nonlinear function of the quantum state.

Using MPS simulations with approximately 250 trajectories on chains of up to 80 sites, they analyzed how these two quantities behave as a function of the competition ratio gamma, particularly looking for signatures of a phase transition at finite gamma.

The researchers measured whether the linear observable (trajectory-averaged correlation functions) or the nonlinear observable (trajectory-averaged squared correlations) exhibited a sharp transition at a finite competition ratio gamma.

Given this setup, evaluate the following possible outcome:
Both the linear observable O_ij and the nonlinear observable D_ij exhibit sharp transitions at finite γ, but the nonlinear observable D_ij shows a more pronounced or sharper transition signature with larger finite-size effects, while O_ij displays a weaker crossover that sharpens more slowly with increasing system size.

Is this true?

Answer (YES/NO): NO